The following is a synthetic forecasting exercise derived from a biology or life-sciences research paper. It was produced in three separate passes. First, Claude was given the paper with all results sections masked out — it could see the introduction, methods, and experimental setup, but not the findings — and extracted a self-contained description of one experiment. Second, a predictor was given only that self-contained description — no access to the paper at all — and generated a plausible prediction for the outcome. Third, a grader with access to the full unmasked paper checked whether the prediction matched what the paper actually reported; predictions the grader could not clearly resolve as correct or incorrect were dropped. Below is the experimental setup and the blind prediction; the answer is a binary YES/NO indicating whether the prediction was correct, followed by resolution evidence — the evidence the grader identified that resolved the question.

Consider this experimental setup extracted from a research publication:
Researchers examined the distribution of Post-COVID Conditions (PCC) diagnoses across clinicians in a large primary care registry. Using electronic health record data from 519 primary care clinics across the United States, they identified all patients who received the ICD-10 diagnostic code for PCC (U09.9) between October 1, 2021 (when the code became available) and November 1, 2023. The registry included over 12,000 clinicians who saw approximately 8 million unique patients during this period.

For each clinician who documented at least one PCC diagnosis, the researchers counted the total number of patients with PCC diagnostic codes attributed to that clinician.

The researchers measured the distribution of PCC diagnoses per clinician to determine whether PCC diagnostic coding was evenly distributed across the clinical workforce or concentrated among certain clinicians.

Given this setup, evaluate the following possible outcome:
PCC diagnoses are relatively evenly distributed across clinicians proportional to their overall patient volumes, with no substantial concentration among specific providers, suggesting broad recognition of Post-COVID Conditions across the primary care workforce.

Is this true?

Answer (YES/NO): NO